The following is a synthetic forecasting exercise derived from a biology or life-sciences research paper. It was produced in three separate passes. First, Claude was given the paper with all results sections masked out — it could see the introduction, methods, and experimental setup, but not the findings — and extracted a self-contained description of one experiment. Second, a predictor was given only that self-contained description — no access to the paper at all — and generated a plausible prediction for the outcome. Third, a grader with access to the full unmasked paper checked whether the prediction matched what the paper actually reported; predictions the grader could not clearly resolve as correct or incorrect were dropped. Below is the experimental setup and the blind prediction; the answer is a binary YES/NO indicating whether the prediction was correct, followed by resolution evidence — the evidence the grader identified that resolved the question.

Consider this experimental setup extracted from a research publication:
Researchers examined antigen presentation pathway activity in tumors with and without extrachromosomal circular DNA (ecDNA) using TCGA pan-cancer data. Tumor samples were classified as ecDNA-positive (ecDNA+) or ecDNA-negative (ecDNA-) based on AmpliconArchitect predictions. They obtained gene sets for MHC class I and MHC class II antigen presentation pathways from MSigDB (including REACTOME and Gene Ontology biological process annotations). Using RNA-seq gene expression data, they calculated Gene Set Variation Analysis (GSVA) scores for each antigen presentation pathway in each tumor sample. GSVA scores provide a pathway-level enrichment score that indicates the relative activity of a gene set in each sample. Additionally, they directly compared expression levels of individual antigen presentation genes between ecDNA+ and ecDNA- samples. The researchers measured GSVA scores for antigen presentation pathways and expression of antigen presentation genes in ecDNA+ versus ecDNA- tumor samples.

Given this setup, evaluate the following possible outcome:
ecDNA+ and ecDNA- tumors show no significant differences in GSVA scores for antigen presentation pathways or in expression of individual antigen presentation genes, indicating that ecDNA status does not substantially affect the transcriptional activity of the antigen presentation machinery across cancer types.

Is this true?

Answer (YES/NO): NO